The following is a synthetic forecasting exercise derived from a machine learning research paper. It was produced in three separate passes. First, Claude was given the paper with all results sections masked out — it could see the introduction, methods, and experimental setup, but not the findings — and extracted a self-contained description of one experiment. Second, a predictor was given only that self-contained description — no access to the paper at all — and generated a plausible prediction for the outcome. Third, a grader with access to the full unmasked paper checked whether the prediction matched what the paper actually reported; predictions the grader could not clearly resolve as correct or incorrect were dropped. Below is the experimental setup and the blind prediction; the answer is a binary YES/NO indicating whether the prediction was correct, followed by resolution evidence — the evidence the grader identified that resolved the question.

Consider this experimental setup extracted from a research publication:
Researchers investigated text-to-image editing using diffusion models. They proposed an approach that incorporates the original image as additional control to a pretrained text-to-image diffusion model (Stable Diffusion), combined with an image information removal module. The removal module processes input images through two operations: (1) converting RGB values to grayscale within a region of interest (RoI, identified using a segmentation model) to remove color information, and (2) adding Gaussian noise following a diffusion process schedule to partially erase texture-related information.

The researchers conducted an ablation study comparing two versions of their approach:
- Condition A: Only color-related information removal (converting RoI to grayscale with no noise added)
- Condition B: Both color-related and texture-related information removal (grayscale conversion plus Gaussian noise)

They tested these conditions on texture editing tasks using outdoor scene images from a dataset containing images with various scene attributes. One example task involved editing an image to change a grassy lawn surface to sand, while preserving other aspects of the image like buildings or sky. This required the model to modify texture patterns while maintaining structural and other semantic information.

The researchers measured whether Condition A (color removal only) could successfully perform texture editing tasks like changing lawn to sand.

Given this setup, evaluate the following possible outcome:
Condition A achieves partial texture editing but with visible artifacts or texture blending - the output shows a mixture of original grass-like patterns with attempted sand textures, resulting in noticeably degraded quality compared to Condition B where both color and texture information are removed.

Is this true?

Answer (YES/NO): NO